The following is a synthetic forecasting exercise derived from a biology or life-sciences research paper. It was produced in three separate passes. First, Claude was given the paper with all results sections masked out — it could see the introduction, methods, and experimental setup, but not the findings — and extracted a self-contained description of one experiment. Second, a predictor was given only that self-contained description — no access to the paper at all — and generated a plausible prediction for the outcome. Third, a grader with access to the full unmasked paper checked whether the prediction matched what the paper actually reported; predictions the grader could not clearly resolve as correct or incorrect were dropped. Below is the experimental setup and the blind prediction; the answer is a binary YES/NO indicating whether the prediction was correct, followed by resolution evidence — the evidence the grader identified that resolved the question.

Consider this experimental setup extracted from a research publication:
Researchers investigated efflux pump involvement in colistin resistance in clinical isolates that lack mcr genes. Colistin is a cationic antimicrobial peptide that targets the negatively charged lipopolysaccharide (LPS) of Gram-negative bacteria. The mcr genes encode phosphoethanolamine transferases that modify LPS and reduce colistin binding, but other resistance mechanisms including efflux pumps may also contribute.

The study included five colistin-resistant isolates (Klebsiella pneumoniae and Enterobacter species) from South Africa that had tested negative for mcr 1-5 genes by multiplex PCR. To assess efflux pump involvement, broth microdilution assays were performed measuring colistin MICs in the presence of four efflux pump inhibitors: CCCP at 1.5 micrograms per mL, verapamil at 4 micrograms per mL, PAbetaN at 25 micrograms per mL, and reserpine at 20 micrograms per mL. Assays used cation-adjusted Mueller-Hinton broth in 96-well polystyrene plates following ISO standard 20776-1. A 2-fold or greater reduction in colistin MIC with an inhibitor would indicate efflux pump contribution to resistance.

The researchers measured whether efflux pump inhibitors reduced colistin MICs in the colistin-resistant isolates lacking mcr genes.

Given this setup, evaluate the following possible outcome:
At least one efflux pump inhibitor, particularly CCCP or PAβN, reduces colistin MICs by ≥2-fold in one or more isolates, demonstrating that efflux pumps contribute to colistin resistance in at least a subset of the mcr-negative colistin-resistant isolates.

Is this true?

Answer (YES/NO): YES